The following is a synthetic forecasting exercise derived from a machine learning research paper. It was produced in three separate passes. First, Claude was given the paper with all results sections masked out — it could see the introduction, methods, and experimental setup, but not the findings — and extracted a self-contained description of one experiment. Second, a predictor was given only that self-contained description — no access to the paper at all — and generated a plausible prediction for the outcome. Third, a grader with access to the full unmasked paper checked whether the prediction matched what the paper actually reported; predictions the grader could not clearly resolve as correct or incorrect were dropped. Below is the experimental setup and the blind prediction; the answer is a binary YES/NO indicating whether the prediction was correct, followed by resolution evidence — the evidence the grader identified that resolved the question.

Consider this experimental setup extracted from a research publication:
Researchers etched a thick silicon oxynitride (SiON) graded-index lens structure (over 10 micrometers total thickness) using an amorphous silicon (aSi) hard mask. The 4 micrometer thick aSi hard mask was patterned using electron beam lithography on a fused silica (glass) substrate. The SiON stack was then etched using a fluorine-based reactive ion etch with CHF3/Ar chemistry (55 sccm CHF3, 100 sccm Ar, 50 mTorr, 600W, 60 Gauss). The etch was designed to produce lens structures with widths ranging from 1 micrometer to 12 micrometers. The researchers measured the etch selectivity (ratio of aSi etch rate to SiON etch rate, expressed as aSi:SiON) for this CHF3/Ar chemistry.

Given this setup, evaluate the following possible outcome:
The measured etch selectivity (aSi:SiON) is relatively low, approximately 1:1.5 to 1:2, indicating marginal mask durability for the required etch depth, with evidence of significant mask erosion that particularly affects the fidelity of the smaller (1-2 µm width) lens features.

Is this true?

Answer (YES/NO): NO